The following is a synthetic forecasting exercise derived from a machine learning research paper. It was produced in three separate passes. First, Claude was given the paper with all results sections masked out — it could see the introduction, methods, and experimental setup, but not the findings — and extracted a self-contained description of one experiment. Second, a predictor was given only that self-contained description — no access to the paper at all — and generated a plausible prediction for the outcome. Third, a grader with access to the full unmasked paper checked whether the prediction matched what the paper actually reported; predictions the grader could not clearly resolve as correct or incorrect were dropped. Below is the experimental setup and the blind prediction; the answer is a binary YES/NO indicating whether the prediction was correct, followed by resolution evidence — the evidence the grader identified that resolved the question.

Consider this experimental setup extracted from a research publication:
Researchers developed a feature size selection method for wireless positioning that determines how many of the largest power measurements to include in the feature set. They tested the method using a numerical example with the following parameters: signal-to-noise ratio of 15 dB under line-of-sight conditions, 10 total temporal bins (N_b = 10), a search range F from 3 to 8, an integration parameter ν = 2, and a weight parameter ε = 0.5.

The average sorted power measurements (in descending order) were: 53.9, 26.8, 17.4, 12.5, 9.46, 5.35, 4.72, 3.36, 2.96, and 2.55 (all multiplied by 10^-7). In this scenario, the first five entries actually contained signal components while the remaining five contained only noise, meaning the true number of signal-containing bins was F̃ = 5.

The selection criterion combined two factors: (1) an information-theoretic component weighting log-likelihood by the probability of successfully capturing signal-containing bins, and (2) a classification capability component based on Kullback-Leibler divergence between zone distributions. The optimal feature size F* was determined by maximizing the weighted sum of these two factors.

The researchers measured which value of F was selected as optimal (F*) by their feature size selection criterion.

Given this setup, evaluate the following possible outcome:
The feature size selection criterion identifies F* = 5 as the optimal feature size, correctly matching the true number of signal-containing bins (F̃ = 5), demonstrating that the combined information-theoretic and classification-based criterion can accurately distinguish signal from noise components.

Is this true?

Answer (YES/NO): YES